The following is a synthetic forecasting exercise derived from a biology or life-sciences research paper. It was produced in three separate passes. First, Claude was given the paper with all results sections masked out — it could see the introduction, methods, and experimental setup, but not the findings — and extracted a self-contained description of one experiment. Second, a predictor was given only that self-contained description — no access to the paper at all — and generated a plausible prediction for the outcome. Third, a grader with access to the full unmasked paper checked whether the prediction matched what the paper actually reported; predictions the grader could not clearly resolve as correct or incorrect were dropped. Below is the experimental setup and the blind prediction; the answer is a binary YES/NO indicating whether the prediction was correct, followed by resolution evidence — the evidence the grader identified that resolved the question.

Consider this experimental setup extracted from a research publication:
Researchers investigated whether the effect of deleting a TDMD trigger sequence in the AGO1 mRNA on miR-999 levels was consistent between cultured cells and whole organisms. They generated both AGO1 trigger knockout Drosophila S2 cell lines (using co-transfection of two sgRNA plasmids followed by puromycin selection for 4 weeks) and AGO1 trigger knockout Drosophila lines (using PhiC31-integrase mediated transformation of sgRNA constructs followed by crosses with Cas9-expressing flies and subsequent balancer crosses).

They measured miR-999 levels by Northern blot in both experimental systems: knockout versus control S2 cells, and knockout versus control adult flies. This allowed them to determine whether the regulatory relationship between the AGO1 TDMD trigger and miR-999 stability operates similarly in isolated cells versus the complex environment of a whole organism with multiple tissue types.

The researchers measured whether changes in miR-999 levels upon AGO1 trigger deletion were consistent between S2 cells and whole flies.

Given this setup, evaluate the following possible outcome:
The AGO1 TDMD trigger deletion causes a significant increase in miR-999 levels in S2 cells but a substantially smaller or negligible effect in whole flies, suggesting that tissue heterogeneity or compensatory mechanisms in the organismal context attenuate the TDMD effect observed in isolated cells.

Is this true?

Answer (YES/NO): YES